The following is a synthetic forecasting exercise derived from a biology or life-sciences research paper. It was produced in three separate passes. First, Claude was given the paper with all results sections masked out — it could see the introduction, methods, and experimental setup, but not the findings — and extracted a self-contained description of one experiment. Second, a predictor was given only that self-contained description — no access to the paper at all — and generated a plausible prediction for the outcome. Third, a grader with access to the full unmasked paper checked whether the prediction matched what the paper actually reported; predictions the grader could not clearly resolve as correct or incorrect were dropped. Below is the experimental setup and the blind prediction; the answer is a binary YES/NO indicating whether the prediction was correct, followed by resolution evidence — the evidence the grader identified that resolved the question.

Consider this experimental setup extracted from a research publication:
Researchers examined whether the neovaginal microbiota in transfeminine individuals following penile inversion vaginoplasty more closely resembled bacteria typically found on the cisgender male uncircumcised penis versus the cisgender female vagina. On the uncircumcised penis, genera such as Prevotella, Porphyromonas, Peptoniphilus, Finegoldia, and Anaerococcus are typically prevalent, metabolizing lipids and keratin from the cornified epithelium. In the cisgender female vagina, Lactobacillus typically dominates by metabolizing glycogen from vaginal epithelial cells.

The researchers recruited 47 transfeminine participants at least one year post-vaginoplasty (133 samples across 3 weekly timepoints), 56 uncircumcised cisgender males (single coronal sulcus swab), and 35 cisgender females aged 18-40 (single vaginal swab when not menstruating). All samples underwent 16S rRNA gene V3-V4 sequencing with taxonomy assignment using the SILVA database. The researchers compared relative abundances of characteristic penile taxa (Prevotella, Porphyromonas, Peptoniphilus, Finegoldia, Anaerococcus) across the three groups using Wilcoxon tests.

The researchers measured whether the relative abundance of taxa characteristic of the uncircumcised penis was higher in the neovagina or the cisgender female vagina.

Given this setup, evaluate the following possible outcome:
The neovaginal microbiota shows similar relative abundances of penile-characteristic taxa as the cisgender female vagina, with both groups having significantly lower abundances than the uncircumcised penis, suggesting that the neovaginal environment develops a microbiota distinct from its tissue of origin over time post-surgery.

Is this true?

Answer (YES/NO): NO